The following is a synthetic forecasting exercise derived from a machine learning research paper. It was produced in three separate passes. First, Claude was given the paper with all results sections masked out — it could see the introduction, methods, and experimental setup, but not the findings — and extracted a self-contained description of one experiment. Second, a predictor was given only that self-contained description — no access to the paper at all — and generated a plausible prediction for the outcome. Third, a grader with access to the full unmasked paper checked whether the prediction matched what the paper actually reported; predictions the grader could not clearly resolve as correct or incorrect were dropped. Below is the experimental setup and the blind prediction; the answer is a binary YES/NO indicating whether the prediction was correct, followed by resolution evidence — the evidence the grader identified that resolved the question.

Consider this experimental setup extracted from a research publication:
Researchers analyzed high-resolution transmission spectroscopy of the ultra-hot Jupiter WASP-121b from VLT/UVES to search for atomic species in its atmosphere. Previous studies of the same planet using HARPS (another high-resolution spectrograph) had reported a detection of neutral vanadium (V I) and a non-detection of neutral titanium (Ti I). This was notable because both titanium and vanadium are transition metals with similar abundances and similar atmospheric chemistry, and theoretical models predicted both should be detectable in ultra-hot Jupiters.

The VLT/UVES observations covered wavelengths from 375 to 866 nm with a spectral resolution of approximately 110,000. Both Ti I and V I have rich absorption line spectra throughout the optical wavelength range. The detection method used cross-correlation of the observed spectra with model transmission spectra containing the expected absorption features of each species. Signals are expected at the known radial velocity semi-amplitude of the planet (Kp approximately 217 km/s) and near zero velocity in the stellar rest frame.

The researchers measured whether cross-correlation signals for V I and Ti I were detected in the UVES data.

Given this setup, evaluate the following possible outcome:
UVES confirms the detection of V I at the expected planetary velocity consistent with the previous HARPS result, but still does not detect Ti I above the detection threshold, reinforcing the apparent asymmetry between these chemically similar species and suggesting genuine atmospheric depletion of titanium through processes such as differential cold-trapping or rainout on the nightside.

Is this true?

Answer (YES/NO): YES